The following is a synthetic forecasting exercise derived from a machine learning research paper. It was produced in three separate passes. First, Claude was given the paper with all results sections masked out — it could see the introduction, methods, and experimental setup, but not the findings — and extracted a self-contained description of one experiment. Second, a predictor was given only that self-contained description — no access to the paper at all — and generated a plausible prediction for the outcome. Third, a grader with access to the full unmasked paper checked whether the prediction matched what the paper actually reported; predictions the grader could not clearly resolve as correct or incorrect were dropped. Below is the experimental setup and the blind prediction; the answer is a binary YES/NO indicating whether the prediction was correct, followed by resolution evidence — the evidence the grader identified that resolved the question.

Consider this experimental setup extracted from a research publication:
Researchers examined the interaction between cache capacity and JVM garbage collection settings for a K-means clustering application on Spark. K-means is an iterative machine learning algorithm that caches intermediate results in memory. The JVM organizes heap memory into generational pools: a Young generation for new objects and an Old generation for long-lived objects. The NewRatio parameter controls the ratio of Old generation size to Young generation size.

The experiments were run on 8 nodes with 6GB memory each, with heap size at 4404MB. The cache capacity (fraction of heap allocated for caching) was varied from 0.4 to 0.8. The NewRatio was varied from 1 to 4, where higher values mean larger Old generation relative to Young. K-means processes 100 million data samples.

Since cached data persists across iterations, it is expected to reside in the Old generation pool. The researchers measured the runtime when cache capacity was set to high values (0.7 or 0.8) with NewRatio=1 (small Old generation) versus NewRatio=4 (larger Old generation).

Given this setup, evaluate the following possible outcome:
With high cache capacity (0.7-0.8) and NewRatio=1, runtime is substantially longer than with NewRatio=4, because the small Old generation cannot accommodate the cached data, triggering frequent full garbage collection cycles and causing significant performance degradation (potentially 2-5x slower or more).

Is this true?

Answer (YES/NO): YES